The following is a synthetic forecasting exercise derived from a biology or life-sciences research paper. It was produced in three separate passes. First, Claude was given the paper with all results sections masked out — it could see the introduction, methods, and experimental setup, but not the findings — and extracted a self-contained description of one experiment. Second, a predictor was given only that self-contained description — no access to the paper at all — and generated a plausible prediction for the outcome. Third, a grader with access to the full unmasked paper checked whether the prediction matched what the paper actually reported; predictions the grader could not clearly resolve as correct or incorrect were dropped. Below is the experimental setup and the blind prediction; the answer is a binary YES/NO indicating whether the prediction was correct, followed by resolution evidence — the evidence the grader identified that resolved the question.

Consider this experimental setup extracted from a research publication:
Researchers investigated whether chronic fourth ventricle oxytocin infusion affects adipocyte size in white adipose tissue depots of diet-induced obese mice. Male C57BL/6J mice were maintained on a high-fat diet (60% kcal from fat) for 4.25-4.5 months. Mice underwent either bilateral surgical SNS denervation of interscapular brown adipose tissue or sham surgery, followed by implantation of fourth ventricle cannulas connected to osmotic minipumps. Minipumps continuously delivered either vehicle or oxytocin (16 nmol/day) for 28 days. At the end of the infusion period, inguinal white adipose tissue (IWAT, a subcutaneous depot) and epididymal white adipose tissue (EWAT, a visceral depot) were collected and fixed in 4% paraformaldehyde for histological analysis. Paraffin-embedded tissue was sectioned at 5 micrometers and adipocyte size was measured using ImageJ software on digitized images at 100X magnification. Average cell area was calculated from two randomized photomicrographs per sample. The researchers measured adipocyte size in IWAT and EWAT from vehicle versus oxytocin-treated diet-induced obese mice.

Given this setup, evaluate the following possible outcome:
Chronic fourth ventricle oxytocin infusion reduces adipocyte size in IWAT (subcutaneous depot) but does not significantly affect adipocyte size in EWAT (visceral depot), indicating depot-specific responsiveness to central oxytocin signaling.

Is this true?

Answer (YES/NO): NO